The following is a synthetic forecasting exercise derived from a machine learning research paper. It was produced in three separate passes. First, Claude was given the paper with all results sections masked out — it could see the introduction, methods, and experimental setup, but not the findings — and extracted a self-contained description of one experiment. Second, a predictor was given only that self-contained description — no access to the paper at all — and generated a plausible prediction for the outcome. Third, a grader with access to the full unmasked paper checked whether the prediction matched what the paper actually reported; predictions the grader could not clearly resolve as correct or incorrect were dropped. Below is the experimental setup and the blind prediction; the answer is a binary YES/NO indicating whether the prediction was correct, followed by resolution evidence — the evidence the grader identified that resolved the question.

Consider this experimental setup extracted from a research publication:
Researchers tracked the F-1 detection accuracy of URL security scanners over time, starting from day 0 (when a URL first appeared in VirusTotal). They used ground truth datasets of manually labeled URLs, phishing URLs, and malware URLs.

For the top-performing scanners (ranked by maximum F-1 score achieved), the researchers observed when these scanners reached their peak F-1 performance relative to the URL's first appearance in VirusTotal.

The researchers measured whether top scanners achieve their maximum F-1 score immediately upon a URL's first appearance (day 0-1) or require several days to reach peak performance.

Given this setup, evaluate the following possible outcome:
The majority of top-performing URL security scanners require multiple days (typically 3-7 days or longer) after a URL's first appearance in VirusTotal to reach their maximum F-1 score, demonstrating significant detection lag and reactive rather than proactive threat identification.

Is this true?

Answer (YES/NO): YES